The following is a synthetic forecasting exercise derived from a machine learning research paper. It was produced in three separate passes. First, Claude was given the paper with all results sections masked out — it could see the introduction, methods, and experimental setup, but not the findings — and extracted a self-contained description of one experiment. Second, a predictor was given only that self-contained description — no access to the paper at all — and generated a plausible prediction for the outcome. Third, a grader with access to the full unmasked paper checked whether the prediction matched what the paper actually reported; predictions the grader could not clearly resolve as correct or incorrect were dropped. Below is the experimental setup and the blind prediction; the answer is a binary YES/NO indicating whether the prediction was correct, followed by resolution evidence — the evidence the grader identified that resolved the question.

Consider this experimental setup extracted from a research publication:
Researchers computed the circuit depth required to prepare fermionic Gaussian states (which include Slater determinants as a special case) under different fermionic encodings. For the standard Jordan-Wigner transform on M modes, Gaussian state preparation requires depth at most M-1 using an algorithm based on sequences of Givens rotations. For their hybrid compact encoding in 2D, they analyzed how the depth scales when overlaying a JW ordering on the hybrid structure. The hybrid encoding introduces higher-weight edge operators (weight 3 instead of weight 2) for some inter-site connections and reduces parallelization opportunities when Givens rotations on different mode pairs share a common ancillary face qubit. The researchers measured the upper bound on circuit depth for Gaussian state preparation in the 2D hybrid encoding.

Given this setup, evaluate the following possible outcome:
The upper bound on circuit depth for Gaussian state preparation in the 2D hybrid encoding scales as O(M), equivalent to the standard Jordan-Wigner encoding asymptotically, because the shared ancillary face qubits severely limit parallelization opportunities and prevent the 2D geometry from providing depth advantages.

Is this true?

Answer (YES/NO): YES